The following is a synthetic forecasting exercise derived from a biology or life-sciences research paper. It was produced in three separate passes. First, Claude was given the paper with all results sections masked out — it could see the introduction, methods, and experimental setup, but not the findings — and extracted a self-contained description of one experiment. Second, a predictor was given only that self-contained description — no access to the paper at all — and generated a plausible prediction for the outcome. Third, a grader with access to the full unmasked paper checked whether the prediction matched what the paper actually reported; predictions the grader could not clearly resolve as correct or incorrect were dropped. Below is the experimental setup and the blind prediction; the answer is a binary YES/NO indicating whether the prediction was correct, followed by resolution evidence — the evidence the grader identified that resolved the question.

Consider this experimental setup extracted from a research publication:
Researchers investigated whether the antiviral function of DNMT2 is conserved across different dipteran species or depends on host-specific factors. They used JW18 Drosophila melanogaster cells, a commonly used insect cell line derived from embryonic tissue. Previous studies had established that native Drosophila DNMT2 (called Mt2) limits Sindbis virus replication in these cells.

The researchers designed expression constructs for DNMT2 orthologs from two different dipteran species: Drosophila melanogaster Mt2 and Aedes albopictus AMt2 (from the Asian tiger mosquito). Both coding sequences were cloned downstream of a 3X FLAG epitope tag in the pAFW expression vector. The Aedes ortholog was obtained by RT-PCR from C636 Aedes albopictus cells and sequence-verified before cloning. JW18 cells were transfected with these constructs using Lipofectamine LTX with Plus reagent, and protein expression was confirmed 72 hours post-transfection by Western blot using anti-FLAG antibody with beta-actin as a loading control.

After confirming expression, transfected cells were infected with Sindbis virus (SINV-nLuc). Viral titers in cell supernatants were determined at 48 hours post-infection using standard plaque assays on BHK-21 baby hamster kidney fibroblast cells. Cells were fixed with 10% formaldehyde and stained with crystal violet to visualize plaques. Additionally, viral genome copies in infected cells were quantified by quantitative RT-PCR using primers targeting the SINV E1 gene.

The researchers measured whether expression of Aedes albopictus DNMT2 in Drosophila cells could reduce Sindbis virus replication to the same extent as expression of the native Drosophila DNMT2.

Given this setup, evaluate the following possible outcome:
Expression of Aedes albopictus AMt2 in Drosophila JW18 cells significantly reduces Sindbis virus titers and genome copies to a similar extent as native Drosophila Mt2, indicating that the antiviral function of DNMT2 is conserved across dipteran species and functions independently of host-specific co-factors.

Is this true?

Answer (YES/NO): NO